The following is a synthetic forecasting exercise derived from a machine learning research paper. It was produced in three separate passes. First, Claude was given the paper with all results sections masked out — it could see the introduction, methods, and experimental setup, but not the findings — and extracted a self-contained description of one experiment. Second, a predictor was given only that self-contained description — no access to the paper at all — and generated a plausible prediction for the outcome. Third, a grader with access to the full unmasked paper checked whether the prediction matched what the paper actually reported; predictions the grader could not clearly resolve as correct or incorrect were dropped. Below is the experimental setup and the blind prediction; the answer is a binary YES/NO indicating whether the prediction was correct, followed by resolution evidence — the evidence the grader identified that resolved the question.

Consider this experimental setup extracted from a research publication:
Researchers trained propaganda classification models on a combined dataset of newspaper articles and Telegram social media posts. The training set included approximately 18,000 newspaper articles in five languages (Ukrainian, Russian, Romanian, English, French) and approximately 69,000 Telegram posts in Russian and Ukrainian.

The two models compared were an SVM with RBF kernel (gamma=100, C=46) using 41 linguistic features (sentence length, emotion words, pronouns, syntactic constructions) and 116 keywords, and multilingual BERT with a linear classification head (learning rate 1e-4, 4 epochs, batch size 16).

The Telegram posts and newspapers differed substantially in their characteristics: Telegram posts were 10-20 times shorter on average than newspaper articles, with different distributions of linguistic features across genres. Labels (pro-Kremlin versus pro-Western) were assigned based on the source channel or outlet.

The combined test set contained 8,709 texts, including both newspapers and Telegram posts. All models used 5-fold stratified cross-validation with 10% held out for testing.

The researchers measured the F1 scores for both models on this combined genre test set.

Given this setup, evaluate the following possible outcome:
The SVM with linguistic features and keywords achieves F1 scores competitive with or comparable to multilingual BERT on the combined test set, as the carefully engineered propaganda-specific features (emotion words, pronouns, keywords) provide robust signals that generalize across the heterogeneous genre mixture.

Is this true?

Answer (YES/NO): YES